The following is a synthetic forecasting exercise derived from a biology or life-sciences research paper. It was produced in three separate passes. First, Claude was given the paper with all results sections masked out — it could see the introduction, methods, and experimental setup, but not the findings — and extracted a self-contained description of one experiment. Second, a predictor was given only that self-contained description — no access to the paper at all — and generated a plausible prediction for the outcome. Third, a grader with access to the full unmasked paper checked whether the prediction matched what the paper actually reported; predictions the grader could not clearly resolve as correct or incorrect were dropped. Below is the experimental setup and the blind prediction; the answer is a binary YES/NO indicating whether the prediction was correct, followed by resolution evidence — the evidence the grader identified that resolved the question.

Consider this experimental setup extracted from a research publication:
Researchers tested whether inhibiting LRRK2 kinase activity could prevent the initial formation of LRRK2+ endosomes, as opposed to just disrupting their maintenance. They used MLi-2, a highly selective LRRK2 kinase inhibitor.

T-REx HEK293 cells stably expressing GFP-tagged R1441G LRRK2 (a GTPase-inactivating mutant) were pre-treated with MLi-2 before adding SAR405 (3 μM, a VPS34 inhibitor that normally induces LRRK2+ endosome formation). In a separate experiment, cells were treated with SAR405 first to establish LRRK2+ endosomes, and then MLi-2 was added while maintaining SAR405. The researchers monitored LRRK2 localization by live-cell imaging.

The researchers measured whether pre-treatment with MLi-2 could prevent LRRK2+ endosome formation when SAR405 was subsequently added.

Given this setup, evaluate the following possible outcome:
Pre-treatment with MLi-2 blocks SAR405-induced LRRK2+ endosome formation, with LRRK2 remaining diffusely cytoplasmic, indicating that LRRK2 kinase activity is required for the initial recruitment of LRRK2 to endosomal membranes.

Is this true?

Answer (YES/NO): YES